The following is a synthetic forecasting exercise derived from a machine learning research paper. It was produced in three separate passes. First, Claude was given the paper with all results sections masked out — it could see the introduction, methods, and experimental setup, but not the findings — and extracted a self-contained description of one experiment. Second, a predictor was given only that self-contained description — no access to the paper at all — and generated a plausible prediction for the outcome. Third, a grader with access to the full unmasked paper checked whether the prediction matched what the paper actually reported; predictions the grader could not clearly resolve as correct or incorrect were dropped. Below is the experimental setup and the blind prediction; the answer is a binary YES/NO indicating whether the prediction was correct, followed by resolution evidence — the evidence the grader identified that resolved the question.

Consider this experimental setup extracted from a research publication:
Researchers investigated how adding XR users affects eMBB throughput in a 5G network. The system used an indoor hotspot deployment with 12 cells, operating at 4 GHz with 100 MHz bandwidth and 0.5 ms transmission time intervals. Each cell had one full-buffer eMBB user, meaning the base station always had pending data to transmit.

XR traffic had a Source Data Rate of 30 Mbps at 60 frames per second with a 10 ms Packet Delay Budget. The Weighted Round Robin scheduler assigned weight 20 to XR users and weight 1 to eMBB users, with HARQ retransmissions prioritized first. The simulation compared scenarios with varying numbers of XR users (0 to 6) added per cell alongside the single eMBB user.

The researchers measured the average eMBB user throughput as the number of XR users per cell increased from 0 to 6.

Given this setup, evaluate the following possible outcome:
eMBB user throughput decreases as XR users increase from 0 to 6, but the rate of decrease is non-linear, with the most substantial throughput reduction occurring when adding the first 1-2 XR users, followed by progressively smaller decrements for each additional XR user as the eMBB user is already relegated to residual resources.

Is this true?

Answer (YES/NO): NO